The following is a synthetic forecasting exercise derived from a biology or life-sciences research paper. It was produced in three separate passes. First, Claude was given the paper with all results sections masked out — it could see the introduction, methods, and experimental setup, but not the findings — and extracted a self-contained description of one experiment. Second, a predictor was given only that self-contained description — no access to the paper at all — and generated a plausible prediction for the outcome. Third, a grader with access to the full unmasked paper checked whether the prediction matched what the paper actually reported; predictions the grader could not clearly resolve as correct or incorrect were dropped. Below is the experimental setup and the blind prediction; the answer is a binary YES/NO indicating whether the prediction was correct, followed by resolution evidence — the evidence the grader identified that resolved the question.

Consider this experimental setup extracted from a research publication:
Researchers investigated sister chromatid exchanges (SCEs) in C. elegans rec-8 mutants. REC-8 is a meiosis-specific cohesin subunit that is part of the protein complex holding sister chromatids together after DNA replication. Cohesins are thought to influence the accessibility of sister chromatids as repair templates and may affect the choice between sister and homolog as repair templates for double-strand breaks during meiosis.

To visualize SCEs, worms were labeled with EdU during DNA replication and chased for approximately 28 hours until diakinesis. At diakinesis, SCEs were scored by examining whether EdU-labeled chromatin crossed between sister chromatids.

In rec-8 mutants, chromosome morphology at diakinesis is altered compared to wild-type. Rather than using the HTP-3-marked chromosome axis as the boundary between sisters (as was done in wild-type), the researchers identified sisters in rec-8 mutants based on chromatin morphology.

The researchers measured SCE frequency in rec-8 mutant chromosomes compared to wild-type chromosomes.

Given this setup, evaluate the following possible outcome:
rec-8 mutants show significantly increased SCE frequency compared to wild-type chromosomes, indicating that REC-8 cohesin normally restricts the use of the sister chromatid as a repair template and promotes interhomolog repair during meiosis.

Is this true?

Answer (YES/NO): NO